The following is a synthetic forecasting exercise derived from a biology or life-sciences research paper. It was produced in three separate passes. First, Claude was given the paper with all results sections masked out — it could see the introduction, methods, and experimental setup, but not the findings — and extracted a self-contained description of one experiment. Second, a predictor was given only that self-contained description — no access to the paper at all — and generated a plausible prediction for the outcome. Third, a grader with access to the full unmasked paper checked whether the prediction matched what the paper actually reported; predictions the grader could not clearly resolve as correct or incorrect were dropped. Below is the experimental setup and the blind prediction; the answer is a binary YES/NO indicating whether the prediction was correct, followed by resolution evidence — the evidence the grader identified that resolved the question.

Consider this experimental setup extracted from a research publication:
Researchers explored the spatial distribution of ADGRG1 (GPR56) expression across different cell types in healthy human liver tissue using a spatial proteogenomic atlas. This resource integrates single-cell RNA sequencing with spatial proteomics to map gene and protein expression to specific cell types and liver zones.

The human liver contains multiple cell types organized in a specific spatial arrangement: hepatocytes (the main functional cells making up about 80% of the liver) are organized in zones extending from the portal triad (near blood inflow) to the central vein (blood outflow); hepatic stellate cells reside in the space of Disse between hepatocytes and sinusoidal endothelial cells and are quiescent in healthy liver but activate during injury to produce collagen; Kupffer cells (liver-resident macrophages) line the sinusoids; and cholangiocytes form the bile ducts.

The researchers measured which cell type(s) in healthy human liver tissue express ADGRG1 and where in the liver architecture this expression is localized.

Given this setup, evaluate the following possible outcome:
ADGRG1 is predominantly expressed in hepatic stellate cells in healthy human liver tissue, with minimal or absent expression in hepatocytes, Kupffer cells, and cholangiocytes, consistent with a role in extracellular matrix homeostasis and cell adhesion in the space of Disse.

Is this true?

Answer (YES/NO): NO